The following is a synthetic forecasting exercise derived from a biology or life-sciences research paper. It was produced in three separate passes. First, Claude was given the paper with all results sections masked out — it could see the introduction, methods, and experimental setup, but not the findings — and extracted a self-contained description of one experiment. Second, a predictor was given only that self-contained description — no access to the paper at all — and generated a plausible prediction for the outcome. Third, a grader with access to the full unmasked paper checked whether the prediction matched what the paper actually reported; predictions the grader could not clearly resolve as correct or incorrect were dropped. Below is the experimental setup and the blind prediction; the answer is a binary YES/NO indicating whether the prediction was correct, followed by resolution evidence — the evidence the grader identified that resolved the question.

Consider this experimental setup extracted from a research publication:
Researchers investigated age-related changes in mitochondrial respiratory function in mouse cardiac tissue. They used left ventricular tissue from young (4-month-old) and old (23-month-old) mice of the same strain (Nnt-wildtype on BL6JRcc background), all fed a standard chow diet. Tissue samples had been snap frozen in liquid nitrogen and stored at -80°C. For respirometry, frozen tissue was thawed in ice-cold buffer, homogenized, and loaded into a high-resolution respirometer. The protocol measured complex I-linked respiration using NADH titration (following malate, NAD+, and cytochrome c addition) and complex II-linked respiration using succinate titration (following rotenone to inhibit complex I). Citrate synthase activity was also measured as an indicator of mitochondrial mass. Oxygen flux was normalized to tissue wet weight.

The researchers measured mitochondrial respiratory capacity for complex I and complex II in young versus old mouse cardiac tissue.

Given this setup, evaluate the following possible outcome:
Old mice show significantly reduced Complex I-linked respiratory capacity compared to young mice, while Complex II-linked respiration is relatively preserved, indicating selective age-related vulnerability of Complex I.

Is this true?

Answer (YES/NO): NO